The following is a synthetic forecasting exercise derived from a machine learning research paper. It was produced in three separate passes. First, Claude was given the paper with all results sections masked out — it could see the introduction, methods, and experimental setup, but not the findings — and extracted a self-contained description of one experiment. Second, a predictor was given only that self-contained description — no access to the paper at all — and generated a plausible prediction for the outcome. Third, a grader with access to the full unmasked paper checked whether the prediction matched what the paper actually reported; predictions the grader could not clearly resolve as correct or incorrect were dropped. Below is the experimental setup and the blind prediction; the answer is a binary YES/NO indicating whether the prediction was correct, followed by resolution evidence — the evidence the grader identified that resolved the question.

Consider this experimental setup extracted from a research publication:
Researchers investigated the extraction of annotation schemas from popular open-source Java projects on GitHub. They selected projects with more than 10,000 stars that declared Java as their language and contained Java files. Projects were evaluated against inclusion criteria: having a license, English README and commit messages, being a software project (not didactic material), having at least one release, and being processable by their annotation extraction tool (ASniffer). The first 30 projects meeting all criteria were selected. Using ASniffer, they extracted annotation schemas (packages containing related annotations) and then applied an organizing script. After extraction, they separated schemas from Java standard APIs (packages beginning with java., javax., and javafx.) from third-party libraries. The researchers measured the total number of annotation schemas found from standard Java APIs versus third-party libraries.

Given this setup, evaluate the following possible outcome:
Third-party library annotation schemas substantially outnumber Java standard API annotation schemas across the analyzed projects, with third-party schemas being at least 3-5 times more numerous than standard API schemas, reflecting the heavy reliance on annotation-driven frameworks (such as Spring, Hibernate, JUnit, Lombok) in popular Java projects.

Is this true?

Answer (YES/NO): YES